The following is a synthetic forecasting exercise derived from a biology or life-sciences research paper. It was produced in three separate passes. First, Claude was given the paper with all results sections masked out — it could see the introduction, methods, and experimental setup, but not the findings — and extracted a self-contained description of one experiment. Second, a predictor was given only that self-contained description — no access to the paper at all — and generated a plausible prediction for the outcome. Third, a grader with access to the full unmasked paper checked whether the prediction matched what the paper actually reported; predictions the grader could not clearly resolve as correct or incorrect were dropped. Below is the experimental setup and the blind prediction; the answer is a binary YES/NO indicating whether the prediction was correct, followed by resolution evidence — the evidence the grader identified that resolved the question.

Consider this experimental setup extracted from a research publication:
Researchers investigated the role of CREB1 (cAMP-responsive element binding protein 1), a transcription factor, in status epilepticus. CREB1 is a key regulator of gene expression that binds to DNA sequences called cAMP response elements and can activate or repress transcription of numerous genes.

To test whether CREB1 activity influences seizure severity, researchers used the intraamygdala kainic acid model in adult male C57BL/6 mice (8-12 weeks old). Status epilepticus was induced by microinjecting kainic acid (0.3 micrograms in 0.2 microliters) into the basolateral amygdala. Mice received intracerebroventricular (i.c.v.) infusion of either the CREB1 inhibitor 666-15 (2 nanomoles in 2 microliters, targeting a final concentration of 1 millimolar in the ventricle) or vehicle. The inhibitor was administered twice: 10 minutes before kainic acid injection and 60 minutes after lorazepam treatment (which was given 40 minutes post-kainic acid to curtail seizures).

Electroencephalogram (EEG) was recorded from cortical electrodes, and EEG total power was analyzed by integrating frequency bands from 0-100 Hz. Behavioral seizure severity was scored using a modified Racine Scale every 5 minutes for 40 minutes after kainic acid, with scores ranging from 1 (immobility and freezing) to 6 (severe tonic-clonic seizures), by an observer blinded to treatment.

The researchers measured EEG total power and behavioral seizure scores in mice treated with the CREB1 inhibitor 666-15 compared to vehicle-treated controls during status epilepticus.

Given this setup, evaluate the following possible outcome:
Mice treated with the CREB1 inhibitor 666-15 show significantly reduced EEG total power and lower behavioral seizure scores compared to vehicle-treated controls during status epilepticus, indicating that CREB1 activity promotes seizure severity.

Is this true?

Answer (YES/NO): YES